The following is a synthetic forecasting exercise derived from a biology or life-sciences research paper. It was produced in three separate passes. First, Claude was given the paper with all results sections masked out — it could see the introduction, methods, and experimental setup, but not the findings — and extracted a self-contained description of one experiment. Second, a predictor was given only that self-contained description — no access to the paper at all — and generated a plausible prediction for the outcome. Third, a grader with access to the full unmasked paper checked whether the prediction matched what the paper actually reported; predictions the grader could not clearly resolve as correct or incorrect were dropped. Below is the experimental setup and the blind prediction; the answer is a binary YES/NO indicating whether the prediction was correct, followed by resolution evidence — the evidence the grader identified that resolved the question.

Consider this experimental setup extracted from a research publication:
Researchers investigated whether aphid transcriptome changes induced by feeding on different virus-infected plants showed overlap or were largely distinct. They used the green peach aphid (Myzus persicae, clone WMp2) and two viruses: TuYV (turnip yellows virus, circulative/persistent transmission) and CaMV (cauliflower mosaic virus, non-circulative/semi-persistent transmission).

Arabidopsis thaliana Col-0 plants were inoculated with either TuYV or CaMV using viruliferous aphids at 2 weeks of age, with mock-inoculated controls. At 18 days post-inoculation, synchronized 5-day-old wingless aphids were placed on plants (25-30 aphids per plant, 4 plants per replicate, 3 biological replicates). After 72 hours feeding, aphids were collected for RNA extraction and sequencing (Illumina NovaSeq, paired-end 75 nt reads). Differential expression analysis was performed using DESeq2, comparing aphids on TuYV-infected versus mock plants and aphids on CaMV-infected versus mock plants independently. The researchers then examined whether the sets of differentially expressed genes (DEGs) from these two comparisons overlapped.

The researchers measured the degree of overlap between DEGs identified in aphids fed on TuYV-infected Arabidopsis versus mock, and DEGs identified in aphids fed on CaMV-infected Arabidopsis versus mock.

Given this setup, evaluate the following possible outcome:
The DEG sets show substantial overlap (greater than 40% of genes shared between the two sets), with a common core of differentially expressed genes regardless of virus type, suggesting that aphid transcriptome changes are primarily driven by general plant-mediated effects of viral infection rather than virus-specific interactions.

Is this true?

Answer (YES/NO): YES